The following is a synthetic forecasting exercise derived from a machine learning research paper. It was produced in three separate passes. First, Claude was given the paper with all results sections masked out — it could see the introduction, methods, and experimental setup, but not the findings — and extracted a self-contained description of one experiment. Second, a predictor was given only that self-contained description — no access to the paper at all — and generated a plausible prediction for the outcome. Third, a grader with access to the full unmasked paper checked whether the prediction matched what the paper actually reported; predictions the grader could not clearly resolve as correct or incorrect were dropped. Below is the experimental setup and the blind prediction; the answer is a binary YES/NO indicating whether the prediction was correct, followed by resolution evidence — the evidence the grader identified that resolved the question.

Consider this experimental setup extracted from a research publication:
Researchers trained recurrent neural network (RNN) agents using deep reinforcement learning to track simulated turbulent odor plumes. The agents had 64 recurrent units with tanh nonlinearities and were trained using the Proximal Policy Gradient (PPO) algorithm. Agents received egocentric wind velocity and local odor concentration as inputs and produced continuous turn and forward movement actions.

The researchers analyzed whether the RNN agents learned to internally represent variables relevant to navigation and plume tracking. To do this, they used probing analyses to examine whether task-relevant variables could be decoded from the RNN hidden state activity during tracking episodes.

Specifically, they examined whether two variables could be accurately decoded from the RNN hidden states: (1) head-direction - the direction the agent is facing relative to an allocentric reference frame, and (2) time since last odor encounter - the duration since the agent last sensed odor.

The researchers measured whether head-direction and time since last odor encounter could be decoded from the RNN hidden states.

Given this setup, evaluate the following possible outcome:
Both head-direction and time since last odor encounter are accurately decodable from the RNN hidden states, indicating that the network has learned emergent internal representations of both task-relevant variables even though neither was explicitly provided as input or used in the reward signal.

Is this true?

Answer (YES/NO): YES